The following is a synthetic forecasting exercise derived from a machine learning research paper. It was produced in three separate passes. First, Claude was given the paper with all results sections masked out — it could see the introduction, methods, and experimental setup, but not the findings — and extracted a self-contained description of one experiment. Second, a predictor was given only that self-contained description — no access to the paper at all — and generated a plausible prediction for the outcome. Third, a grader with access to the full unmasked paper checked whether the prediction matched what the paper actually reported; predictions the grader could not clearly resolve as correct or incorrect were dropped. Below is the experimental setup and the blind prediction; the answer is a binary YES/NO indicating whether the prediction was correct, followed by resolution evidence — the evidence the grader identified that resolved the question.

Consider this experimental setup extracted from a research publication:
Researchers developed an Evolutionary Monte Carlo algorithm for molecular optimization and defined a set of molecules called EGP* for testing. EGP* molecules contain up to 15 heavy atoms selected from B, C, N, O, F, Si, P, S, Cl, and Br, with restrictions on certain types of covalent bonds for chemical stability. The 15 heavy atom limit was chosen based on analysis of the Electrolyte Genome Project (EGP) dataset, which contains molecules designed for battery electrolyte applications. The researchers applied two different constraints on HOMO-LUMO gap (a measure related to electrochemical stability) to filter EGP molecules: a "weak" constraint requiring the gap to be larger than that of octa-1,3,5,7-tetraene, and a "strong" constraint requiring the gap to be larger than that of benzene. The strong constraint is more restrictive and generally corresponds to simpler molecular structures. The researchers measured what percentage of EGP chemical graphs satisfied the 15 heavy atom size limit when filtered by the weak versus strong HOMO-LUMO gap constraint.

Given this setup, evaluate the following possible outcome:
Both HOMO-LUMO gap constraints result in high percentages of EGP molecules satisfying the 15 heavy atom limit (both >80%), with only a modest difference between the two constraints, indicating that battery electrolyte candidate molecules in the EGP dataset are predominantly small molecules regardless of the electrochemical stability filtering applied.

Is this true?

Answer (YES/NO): YES